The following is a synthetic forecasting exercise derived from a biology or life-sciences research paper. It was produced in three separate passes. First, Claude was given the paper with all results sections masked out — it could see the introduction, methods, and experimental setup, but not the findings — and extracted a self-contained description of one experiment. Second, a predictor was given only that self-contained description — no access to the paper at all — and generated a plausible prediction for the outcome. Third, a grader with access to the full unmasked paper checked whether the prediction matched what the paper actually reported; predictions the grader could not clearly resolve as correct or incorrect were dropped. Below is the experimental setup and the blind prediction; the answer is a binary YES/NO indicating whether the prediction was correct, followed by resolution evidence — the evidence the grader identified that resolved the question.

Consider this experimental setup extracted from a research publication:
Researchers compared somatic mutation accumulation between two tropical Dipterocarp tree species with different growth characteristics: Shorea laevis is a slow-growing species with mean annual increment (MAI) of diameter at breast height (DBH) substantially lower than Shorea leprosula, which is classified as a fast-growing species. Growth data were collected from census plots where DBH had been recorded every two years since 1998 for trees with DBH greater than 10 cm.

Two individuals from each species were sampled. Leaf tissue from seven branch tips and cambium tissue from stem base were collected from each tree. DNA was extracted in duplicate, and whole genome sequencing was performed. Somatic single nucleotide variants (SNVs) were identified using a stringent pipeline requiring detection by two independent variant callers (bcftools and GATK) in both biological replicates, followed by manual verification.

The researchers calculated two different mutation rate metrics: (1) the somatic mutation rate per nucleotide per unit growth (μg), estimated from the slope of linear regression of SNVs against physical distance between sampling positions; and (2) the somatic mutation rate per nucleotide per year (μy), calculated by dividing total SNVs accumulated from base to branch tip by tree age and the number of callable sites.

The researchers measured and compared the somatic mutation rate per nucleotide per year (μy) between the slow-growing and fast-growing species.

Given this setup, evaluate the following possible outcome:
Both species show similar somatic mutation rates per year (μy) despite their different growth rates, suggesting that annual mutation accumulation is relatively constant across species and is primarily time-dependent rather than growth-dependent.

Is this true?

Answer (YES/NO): YES